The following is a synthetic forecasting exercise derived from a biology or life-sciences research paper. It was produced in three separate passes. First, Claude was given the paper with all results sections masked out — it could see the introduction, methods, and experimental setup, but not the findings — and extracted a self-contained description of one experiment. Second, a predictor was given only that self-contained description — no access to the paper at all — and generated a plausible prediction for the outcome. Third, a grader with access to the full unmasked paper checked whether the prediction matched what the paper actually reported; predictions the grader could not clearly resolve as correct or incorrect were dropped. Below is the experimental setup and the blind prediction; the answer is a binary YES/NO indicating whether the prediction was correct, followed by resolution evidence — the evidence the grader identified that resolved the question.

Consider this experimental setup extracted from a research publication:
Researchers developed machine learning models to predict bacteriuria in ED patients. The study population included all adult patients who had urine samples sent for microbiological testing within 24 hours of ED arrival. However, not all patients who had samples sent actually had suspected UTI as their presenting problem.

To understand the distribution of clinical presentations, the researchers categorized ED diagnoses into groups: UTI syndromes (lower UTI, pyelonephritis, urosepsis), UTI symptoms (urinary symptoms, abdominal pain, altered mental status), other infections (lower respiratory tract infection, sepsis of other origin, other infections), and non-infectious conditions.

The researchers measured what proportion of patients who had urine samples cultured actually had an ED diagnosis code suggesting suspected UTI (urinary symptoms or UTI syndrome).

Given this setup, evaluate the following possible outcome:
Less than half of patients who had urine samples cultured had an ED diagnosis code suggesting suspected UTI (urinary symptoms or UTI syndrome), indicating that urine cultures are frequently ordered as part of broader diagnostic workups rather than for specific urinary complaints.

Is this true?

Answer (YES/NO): YES